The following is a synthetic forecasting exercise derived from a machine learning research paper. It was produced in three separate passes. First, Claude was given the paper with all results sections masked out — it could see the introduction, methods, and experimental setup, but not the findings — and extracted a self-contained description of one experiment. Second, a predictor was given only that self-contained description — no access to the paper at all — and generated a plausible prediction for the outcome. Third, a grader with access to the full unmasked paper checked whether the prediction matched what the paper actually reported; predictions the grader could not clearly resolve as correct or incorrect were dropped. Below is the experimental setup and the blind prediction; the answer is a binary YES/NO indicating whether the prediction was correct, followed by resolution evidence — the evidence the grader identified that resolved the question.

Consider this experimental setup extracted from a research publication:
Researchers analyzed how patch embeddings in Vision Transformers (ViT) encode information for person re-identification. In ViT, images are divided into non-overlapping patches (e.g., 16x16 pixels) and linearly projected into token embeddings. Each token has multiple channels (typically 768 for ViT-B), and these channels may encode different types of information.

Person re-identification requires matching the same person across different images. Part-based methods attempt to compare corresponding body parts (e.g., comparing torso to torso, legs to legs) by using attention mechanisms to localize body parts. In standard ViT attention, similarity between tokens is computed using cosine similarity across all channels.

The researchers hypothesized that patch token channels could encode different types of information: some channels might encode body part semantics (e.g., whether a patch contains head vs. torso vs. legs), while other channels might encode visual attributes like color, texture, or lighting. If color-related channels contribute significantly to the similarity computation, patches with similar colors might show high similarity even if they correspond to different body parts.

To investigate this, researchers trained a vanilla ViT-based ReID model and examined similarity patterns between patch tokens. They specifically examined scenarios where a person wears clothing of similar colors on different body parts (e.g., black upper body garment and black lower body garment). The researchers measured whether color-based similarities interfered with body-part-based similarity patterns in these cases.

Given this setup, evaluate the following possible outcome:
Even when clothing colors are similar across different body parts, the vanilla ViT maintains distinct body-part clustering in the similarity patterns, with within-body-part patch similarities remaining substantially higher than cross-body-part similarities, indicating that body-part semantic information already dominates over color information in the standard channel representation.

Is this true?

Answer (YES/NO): NO